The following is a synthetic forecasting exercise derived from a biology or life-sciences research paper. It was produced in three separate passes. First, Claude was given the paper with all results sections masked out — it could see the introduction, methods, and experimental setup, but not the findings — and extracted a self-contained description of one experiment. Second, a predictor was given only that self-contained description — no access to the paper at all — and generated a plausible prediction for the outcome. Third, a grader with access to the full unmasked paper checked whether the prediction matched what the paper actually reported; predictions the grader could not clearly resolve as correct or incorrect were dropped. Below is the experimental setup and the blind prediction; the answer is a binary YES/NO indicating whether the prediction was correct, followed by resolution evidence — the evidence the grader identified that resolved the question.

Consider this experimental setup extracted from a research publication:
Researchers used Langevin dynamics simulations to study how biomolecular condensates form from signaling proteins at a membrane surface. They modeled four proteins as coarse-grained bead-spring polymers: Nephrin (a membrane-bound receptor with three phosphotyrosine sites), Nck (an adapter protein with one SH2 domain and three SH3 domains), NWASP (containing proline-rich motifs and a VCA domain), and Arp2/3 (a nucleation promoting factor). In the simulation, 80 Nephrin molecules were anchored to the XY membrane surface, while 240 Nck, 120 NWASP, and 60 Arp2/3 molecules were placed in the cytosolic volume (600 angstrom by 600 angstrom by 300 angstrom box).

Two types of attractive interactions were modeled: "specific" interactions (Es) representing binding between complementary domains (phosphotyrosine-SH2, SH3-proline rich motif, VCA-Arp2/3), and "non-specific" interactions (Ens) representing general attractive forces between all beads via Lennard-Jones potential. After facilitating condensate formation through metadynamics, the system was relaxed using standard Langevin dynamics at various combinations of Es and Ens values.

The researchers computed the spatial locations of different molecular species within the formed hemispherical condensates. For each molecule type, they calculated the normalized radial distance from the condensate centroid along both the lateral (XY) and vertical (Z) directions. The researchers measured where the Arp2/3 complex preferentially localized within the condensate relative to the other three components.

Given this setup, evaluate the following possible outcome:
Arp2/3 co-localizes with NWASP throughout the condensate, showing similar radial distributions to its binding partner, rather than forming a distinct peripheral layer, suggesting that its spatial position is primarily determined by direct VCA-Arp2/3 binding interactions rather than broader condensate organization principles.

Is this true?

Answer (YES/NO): NO